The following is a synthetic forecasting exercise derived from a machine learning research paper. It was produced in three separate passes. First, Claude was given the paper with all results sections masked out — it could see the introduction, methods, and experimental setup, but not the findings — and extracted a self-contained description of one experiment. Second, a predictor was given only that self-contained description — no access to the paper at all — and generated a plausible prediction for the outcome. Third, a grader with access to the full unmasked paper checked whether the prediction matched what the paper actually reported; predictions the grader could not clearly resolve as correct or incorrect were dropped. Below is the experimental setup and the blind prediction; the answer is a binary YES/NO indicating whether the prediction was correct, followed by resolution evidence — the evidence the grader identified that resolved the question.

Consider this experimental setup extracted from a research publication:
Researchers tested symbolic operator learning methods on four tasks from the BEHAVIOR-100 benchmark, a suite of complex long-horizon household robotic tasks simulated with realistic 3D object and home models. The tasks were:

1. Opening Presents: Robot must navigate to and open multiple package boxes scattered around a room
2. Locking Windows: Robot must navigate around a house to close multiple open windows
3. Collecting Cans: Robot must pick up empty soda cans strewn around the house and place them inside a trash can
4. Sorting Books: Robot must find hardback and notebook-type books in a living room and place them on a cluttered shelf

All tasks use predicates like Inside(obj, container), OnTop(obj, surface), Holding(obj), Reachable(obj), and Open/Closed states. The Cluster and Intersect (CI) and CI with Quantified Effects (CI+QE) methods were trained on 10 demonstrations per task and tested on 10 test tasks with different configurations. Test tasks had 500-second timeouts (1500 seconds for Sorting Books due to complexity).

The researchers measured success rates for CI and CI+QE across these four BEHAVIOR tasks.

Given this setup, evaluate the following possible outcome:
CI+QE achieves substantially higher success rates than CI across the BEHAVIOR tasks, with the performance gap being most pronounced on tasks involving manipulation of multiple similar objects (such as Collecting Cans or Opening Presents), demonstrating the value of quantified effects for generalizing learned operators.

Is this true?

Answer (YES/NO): NO